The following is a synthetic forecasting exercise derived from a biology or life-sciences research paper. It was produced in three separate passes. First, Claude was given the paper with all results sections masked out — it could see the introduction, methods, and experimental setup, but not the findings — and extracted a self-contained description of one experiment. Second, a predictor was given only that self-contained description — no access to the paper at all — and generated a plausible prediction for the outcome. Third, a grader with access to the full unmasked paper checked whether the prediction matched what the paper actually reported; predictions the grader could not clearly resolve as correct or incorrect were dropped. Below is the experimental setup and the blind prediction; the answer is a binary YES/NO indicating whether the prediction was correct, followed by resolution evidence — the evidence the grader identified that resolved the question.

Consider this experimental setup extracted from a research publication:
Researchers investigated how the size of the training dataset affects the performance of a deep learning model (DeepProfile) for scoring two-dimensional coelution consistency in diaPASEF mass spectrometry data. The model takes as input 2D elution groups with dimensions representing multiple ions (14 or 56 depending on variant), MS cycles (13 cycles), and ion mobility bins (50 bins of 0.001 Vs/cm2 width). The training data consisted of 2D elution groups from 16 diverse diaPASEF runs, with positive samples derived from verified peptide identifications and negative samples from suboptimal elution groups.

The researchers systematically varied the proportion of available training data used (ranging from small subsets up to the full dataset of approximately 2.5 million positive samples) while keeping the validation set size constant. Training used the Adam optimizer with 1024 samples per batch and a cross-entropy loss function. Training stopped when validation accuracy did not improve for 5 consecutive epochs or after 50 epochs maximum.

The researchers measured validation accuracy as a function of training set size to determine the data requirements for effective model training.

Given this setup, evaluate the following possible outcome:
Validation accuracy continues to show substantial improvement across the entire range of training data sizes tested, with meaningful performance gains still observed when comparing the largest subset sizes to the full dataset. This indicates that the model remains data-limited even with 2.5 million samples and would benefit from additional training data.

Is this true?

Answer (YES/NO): NO